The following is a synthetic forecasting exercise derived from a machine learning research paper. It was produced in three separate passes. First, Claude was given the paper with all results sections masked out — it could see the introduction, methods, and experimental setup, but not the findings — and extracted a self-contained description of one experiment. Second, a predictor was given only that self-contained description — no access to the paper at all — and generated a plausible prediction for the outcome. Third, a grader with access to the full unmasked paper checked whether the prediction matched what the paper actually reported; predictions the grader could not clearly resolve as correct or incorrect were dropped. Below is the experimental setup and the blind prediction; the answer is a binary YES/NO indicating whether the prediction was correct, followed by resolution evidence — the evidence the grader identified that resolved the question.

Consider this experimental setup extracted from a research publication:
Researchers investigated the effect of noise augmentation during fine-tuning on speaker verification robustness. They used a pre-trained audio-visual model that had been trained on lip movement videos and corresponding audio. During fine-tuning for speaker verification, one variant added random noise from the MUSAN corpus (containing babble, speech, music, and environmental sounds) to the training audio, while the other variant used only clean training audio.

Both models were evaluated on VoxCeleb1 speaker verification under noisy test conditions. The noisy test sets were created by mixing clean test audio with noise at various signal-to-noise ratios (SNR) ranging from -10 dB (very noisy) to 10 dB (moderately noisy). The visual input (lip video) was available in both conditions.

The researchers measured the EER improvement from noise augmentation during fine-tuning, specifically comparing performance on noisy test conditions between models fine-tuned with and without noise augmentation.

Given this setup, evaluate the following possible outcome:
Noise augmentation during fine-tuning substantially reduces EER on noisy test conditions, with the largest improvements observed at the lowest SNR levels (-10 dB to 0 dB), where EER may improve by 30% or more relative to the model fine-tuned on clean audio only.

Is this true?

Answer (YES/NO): YES